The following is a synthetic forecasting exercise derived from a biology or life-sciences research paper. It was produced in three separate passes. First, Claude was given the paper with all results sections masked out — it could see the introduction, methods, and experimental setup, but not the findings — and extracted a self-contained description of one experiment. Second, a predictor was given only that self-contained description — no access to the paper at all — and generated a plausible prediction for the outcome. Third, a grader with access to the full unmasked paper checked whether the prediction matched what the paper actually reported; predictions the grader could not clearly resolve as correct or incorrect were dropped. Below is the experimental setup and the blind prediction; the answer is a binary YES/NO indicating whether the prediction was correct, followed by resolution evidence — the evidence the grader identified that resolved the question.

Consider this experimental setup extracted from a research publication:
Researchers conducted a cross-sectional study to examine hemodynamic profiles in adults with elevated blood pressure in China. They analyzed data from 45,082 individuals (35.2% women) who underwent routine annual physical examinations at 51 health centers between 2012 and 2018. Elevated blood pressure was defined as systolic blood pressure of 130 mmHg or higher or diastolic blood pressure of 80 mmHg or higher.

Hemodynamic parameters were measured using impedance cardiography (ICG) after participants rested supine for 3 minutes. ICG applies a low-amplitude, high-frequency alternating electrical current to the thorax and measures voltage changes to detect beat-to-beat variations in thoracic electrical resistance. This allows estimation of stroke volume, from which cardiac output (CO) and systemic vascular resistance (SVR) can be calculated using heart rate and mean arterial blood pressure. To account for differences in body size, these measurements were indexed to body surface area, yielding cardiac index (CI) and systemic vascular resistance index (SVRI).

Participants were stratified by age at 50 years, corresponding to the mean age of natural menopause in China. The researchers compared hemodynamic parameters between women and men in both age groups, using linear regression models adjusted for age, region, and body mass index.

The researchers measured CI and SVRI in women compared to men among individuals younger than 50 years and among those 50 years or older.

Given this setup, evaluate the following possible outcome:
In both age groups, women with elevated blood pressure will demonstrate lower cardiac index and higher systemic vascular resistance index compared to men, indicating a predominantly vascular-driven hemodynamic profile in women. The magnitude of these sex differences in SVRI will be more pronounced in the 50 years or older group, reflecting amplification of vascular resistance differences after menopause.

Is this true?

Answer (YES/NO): NO